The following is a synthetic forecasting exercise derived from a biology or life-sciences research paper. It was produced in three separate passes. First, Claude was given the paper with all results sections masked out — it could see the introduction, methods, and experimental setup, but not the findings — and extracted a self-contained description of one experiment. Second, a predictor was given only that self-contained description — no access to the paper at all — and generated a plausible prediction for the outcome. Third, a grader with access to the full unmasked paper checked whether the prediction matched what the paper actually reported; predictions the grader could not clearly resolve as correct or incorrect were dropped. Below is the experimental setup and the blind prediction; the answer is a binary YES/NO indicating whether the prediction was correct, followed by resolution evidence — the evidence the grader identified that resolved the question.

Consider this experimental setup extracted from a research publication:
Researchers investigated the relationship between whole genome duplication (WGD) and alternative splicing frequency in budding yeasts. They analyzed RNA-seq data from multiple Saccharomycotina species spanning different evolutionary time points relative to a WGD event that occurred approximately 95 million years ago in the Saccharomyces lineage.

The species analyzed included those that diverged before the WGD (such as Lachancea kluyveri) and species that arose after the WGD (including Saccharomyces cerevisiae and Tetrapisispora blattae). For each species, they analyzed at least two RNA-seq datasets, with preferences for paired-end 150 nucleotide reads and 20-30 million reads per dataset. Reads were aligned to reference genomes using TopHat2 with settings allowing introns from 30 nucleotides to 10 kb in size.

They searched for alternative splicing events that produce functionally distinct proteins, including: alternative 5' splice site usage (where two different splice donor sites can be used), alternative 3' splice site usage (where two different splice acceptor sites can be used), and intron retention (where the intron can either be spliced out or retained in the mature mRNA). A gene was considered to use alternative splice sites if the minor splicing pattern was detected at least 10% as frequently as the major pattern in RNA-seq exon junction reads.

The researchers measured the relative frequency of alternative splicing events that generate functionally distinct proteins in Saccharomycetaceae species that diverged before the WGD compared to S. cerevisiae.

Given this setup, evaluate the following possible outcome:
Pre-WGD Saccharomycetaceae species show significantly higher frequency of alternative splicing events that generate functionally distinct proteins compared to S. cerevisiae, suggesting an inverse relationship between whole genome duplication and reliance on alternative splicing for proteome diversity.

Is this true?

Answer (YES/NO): YES